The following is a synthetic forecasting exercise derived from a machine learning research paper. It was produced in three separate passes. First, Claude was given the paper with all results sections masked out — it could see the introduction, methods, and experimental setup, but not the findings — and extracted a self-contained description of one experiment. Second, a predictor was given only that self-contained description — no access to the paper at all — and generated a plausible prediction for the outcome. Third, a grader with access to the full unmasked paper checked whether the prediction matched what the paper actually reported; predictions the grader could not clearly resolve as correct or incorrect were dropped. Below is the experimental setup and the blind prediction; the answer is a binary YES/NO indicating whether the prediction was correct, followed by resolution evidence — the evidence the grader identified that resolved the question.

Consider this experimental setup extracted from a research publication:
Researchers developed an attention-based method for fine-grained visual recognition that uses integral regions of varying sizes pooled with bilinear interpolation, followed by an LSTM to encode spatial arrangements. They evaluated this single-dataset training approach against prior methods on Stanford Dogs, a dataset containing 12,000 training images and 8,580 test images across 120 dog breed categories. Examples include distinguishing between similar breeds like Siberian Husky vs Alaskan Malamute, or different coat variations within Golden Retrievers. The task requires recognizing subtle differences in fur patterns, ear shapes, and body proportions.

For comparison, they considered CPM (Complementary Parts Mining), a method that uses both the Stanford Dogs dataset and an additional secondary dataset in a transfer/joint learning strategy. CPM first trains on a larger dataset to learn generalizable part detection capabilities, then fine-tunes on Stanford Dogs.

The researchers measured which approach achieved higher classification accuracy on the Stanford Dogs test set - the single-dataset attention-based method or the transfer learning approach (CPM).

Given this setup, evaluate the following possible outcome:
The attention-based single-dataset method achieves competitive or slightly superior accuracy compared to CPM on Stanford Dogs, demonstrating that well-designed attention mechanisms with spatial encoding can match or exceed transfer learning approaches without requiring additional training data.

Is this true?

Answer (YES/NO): NO